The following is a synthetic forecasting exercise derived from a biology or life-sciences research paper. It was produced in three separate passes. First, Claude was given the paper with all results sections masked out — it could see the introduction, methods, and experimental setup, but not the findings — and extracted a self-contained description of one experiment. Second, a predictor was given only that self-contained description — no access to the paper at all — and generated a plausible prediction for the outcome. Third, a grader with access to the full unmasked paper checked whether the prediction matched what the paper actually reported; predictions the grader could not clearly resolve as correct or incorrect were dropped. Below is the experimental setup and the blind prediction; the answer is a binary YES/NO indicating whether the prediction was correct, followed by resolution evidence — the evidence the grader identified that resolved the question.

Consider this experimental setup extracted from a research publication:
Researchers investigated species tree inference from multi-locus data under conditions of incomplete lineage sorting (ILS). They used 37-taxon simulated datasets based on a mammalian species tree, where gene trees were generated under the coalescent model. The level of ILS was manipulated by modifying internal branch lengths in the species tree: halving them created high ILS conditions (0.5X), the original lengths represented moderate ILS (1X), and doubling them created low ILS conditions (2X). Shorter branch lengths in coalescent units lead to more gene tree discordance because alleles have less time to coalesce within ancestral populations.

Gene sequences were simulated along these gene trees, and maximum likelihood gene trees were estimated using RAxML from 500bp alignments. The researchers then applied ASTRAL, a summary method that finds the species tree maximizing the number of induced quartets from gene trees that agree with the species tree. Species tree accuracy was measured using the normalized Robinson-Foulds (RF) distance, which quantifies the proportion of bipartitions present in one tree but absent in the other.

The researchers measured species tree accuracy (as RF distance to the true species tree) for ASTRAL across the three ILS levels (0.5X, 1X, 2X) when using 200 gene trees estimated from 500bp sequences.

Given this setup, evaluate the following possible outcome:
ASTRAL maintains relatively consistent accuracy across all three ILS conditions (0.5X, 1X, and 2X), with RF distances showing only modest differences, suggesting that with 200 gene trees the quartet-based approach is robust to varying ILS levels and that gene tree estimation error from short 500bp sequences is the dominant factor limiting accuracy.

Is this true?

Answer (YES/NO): NO